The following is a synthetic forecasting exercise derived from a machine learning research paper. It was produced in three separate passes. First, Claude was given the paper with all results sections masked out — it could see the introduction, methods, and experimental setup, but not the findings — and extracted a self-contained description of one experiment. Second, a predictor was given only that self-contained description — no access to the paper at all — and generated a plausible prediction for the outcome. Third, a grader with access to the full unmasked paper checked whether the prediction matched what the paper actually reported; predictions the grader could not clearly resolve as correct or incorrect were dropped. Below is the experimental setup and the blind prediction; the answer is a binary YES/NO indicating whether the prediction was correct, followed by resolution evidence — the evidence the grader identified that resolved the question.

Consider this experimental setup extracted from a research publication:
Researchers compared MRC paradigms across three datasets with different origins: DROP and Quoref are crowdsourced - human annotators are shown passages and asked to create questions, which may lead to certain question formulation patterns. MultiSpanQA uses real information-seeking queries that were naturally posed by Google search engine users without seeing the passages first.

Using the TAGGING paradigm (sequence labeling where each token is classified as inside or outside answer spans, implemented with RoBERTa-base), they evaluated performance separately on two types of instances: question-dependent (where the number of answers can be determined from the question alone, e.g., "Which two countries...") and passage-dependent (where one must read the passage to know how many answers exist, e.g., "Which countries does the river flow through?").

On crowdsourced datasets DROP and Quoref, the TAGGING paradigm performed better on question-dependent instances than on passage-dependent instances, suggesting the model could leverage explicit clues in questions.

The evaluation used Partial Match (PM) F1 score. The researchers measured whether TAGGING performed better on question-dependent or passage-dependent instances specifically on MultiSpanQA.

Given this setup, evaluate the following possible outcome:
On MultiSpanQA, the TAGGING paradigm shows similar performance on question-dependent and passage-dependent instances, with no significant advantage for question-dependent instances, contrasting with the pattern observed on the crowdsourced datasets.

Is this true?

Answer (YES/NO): NO